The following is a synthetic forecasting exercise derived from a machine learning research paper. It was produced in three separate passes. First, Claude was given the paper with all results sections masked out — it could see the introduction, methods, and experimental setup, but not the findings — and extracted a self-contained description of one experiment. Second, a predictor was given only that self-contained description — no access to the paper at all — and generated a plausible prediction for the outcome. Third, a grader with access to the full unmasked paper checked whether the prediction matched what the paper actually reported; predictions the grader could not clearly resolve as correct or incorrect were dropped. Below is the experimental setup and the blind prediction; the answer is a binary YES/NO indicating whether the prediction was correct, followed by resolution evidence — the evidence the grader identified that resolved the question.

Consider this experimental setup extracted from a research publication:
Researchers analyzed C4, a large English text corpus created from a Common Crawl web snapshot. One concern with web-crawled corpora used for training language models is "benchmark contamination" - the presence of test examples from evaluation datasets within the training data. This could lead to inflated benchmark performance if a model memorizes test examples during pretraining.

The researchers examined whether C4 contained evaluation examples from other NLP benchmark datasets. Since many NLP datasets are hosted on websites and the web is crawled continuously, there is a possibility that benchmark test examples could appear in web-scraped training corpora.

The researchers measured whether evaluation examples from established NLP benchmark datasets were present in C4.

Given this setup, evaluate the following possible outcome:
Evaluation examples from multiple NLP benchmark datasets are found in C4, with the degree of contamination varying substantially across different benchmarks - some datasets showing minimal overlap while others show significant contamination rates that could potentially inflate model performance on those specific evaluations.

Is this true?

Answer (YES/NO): YES